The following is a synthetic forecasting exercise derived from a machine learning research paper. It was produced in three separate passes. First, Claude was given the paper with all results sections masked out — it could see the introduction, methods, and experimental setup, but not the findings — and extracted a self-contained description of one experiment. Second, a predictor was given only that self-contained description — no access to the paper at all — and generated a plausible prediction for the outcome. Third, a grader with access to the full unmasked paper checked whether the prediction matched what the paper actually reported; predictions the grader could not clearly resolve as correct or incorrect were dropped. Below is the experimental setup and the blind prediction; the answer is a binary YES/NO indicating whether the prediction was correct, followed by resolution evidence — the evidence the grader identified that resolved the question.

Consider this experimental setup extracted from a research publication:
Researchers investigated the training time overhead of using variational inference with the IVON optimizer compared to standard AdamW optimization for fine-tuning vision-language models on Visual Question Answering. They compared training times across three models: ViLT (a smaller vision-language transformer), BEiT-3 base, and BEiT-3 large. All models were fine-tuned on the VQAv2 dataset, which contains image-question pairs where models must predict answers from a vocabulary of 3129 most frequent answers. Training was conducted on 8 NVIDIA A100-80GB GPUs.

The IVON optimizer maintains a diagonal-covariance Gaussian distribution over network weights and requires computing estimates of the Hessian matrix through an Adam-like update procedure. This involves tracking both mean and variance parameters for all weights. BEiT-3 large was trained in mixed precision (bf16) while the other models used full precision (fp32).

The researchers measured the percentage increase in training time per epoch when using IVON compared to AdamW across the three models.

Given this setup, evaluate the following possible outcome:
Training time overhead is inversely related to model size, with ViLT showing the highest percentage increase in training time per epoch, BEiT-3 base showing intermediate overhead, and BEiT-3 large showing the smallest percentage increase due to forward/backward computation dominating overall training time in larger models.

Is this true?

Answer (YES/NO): NO